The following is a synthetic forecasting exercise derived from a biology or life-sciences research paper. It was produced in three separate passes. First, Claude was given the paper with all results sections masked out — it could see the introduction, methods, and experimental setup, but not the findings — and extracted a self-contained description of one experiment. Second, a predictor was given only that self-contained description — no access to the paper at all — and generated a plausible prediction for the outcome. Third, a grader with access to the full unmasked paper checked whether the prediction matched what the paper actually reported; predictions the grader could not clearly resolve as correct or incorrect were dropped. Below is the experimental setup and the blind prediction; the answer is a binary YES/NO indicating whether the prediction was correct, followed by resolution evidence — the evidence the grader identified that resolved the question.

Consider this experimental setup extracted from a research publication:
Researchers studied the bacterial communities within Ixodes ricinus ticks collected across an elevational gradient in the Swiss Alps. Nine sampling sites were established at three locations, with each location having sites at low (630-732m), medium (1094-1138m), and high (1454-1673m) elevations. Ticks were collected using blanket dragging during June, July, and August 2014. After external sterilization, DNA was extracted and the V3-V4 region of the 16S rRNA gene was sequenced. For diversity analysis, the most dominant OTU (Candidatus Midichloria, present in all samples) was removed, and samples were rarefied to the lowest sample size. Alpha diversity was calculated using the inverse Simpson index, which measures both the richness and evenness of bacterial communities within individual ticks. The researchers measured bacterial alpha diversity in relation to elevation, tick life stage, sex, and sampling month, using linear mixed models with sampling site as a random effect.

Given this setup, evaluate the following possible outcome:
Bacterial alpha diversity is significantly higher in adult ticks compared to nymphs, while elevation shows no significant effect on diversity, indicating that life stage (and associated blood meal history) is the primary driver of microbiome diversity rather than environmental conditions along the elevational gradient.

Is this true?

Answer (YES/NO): NO